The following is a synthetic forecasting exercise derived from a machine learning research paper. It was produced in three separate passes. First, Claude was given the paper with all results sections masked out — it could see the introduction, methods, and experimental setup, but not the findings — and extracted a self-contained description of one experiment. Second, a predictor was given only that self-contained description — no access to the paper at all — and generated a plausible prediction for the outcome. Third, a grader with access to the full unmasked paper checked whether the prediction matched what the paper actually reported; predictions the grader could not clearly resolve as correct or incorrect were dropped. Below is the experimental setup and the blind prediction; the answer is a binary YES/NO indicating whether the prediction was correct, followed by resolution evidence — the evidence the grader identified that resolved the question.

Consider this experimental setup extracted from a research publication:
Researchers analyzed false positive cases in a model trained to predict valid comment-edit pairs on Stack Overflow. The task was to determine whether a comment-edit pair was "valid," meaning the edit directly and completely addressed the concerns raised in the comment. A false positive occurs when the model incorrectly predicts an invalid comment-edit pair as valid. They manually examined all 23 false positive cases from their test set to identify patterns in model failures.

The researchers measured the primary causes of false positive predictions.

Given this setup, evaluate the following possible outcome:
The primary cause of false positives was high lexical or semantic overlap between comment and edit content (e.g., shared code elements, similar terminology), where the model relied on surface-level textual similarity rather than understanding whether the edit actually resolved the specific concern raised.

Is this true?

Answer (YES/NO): NO